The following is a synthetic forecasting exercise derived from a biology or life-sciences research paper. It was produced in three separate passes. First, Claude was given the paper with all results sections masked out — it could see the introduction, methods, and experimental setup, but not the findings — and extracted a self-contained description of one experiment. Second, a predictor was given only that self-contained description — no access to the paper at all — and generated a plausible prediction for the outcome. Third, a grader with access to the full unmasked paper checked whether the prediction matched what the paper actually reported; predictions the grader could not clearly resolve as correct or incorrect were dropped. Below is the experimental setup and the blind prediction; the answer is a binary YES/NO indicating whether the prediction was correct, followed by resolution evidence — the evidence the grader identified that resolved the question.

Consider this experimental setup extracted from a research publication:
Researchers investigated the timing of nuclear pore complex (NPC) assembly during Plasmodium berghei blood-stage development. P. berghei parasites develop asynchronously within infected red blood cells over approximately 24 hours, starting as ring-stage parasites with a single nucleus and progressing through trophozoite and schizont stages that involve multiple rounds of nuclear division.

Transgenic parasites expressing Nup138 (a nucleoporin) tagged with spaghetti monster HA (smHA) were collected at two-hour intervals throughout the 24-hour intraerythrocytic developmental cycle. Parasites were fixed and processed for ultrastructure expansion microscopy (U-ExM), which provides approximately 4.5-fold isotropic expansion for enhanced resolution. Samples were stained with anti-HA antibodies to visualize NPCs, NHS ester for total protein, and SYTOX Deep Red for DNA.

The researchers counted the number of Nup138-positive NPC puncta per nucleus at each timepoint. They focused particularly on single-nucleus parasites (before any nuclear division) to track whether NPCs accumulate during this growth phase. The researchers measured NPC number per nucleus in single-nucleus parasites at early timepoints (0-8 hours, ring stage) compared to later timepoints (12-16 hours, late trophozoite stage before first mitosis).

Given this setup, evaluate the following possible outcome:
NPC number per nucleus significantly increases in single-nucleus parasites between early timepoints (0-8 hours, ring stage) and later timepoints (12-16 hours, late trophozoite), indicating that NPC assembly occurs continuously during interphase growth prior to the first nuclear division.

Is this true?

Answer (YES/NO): YES